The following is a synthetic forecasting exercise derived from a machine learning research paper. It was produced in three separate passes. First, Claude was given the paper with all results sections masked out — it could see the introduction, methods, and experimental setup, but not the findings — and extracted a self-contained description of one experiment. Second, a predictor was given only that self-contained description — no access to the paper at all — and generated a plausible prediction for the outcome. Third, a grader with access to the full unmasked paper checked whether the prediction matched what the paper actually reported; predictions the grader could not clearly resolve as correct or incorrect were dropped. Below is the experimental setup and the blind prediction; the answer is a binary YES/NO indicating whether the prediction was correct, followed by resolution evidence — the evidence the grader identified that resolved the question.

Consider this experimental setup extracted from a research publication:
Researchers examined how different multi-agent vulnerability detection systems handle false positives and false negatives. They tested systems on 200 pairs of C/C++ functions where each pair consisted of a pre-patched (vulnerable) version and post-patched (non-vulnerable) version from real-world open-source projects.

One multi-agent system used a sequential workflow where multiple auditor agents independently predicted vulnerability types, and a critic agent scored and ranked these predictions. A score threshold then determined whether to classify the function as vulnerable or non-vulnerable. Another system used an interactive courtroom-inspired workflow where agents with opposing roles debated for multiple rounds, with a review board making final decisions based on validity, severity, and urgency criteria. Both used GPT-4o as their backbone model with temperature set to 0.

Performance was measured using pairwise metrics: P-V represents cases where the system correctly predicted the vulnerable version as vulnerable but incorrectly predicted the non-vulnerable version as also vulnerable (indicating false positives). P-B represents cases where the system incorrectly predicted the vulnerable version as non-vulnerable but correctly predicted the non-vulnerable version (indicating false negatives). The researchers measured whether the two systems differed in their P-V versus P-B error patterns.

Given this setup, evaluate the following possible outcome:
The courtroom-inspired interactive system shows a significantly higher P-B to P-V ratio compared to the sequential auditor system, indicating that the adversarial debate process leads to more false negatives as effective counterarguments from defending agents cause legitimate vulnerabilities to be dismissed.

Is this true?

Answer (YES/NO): NO